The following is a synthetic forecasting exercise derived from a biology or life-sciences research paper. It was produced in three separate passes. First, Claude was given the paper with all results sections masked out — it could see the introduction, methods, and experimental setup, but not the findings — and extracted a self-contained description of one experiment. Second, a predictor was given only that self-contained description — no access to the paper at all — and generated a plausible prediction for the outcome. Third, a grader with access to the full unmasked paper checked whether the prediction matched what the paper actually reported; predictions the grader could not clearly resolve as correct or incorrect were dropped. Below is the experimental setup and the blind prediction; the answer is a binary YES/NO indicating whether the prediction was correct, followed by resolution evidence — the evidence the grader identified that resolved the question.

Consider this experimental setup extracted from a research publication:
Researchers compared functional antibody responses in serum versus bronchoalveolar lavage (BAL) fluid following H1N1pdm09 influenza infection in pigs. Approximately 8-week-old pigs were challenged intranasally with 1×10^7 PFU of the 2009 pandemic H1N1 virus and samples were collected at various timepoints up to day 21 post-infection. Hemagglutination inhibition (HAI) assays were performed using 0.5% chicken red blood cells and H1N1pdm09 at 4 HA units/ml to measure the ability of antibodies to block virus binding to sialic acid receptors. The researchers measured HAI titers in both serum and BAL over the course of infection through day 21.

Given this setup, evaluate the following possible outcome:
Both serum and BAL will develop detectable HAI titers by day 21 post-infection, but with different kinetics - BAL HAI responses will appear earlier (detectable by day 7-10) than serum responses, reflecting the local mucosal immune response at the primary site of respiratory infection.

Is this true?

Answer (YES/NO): NO